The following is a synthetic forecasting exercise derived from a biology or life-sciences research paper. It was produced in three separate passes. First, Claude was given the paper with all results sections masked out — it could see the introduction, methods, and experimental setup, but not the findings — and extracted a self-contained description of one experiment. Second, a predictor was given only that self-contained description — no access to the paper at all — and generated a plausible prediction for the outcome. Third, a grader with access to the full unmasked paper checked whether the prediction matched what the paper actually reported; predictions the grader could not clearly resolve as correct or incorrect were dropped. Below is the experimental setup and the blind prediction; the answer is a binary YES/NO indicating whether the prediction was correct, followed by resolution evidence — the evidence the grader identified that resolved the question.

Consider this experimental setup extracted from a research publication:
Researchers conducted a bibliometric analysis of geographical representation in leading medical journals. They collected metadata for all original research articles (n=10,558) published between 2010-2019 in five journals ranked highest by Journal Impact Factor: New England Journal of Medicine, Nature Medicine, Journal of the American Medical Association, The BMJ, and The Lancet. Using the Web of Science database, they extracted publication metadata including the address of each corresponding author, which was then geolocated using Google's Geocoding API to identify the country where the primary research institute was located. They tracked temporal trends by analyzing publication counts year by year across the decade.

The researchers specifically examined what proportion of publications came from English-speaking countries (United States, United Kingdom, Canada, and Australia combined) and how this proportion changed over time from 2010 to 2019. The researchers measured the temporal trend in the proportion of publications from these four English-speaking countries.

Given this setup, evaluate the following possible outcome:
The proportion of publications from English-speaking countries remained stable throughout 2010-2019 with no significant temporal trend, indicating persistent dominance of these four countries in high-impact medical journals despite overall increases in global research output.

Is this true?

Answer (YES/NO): NO